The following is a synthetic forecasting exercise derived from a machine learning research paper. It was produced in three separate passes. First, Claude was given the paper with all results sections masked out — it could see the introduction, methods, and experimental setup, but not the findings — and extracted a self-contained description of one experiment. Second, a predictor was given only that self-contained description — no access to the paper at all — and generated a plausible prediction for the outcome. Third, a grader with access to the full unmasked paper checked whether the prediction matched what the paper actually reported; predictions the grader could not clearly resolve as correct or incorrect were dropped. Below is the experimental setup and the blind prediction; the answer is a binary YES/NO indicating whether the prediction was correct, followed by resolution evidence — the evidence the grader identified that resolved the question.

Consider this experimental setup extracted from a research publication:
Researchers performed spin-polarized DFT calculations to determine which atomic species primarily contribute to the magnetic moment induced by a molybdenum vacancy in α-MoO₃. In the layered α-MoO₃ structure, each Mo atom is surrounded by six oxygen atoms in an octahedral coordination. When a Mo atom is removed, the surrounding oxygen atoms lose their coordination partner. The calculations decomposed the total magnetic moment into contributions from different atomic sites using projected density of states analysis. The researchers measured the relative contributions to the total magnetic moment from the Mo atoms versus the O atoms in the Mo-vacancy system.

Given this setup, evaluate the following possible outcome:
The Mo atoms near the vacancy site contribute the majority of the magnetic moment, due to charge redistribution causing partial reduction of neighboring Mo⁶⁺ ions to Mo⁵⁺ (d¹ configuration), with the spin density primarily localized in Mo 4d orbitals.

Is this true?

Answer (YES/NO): NO